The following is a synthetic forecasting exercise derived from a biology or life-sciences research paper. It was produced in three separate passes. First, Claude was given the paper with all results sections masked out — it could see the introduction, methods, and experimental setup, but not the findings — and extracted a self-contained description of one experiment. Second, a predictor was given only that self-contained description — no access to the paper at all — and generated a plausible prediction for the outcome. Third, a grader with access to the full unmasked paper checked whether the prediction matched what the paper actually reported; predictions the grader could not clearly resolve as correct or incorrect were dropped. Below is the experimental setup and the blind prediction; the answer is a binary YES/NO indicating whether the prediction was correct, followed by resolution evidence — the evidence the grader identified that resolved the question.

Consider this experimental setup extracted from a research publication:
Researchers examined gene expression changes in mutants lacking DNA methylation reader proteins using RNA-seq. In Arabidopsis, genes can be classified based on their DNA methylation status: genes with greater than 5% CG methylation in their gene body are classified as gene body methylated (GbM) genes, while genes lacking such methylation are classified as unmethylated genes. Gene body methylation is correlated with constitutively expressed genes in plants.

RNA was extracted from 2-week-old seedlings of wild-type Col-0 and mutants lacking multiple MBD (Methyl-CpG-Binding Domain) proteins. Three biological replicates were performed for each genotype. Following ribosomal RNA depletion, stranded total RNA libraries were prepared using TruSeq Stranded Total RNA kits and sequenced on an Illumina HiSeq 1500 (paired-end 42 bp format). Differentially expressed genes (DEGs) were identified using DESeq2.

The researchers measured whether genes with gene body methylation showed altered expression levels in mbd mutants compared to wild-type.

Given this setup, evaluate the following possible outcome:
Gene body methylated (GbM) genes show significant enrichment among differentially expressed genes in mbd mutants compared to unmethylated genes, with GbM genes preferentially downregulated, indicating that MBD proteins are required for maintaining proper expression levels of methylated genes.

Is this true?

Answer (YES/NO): NO